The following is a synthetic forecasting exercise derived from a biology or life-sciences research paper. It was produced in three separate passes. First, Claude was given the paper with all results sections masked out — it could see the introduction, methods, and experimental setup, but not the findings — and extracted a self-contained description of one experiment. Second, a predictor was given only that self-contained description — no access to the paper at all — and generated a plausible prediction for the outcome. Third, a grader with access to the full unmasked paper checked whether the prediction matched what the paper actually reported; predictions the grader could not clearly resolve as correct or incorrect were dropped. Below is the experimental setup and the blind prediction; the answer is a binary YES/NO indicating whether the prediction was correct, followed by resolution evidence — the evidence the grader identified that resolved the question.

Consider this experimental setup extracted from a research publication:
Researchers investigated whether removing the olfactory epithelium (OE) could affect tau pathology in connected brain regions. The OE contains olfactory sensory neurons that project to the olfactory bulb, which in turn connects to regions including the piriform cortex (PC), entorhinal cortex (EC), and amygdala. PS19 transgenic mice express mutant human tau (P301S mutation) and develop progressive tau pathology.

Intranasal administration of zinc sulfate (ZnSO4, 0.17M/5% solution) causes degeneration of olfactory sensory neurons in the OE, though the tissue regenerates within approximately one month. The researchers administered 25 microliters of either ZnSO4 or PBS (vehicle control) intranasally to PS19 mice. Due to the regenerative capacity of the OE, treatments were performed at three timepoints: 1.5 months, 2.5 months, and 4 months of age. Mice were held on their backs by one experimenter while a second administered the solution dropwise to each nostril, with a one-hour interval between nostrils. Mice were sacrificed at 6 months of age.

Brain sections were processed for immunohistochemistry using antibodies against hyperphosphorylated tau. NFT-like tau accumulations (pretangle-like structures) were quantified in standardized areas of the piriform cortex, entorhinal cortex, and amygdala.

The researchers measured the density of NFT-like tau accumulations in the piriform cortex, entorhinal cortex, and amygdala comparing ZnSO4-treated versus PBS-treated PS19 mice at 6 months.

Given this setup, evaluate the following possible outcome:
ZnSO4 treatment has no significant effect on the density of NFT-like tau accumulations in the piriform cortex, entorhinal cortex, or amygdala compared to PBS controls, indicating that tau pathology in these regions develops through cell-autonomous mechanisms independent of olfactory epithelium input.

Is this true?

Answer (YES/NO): NO